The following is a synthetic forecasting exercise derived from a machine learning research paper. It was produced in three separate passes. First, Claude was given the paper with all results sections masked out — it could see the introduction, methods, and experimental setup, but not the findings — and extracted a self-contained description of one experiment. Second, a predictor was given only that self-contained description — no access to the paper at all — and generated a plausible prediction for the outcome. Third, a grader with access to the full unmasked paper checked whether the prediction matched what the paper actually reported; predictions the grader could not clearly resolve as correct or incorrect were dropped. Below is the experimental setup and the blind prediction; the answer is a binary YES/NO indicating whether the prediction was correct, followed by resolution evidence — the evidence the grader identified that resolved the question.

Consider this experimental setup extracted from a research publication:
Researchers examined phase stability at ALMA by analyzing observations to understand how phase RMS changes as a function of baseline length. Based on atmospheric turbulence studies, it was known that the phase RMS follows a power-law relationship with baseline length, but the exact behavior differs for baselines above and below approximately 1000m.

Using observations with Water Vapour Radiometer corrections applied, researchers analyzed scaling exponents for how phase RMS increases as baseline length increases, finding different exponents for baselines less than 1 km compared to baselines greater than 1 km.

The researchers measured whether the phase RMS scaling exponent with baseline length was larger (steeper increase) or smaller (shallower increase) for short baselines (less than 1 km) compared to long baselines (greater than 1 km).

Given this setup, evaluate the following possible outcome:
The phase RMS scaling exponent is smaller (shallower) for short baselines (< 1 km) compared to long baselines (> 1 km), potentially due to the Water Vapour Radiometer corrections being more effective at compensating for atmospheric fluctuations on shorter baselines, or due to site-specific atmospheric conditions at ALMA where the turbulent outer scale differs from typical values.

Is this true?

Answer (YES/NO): NO